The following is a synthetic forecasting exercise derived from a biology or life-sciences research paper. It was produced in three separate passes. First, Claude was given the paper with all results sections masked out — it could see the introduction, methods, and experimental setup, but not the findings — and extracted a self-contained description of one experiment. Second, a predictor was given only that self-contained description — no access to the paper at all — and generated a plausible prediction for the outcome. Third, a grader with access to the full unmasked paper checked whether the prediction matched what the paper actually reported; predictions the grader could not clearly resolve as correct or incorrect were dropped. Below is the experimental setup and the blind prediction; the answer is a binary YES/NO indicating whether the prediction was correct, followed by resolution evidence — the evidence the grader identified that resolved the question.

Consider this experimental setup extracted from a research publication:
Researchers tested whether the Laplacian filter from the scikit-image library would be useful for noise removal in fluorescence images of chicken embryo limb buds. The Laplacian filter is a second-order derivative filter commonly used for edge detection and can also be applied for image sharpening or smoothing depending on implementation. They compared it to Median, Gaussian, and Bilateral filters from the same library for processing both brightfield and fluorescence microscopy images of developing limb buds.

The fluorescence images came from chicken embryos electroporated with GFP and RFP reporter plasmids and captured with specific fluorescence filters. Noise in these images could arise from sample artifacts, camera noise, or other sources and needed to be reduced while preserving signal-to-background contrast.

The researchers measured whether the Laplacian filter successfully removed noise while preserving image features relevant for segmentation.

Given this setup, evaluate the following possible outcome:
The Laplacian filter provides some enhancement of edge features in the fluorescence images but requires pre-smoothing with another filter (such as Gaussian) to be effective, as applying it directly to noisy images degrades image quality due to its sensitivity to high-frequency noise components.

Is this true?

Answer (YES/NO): NO